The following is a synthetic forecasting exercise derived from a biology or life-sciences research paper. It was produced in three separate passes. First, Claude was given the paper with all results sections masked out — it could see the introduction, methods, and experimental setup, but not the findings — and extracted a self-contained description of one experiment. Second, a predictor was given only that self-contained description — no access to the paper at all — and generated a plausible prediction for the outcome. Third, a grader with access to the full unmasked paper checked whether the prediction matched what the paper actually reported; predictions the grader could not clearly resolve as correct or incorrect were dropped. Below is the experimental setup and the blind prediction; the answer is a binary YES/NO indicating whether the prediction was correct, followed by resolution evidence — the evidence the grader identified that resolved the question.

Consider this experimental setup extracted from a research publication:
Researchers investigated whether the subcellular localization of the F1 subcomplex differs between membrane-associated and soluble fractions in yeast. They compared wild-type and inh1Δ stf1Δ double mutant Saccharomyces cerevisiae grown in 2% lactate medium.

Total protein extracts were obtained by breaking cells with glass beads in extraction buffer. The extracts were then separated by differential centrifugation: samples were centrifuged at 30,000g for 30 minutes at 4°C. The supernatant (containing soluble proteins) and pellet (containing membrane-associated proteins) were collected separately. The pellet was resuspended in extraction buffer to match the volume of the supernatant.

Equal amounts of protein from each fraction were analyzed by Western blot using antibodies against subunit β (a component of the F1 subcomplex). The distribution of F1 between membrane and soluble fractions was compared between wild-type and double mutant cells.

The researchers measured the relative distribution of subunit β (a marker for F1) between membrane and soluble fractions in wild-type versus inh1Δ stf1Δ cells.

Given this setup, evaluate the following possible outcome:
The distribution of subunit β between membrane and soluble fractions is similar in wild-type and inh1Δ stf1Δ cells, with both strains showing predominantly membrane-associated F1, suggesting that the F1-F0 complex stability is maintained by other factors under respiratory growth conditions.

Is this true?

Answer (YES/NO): NO